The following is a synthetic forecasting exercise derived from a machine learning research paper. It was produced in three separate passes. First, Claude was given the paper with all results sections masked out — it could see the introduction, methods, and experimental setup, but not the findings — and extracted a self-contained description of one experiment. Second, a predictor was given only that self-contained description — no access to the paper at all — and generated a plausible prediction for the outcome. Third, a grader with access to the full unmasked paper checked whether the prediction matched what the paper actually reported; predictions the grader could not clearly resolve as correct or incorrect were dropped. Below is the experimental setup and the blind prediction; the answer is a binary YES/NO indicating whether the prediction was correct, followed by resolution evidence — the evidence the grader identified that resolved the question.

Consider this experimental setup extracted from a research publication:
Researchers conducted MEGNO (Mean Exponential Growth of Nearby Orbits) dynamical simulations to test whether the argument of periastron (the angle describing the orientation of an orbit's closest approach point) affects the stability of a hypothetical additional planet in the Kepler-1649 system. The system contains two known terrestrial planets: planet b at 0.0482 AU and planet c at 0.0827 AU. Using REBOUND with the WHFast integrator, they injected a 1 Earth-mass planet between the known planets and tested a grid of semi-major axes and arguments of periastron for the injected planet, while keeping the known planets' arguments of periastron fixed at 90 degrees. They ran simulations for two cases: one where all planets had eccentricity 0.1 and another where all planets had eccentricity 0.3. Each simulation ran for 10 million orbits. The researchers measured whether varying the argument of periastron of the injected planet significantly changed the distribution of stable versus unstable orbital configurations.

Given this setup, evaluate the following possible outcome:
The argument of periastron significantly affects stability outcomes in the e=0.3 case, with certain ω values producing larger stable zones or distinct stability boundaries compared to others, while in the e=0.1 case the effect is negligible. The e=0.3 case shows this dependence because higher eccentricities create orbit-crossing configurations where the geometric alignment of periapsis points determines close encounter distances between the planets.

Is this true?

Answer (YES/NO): NO